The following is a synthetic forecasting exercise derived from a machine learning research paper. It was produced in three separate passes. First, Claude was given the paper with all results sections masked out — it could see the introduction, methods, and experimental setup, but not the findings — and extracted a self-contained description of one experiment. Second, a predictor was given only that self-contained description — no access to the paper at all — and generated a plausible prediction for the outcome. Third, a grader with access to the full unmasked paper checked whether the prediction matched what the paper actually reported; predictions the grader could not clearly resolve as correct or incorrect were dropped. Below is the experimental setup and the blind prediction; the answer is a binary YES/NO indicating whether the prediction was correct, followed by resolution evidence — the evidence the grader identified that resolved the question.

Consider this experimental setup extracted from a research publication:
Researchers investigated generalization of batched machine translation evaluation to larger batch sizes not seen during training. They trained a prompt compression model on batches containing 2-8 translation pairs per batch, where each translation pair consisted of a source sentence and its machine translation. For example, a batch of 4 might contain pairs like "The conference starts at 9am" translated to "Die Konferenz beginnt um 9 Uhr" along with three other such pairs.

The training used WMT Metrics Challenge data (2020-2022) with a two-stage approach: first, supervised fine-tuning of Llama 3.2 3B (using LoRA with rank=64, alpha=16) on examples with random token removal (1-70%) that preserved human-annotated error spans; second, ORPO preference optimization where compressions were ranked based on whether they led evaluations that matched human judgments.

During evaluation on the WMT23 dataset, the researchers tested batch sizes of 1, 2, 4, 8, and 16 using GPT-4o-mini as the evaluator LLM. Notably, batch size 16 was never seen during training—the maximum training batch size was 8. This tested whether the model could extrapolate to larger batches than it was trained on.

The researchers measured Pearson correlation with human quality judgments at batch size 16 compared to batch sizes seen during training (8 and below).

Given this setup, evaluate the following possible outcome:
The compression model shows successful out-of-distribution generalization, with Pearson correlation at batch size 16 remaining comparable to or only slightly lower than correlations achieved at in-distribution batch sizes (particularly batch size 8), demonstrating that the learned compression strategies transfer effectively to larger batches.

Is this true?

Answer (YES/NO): YES